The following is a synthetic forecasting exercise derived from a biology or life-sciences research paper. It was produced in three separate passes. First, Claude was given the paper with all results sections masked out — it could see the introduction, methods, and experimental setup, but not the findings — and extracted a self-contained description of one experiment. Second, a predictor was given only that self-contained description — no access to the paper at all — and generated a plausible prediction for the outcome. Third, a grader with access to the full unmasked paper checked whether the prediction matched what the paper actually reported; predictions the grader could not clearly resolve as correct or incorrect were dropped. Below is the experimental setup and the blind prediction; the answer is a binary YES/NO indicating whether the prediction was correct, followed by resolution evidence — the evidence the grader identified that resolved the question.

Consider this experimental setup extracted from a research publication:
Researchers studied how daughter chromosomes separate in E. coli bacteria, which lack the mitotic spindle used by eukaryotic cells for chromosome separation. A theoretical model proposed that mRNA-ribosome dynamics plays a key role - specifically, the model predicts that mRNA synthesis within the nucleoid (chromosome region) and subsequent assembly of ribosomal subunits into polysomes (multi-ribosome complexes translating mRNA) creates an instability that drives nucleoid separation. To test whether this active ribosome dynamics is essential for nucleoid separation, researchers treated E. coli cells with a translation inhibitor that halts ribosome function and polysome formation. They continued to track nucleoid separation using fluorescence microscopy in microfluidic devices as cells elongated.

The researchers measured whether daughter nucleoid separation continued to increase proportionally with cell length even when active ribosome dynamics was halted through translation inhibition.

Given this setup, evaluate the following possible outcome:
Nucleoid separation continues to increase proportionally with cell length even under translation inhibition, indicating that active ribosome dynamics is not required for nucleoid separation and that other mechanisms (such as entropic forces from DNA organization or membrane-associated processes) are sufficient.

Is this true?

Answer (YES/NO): YES